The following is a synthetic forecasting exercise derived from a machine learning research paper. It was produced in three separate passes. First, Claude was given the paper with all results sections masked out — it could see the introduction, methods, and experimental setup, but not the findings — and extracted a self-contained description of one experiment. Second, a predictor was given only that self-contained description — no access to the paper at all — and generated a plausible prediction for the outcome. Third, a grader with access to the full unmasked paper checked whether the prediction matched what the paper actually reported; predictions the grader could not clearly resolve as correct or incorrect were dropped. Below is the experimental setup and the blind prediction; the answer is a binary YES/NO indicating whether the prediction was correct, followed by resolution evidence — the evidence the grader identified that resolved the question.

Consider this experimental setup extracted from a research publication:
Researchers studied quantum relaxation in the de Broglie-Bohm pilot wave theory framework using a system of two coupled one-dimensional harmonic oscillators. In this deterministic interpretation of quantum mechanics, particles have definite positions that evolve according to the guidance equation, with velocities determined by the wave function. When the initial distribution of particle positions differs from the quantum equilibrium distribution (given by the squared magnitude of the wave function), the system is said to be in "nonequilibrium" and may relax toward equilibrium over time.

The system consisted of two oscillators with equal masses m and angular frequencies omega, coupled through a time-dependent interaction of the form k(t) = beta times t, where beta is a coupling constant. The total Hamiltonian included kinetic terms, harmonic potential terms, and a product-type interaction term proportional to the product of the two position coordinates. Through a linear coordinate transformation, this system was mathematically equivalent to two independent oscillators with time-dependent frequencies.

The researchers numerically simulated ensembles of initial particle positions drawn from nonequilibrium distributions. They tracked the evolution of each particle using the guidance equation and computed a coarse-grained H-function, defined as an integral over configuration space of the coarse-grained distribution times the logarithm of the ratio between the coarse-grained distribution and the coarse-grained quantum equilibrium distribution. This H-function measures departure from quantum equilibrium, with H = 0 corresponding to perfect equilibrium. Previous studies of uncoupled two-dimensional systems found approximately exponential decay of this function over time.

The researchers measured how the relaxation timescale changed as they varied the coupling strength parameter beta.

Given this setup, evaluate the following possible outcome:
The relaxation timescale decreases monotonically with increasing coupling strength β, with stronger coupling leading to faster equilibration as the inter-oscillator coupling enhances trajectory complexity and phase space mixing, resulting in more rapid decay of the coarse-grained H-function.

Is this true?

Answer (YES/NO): NO